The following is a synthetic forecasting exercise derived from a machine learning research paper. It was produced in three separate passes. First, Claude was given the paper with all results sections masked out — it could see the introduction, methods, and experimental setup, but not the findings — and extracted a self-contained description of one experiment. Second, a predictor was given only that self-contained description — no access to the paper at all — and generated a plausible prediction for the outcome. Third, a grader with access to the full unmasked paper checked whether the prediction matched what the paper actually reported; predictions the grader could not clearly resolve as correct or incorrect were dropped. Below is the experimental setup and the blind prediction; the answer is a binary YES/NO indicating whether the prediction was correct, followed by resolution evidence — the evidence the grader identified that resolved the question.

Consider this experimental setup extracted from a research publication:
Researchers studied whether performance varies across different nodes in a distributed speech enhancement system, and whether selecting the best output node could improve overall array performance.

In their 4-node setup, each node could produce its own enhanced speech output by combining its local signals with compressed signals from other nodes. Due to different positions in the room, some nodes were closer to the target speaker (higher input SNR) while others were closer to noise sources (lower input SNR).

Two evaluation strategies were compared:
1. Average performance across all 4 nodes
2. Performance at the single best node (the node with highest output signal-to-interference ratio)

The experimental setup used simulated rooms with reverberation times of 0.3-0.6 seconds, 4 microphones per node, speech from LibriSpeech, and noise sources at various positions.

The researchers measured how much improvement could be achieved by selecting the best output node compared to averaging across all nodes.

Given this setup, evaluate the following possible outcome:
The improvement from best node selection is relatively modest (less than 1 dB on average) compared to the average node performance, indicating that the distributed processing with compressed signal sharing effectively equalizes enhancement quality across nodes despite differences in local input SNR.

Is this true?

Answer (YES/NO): NO